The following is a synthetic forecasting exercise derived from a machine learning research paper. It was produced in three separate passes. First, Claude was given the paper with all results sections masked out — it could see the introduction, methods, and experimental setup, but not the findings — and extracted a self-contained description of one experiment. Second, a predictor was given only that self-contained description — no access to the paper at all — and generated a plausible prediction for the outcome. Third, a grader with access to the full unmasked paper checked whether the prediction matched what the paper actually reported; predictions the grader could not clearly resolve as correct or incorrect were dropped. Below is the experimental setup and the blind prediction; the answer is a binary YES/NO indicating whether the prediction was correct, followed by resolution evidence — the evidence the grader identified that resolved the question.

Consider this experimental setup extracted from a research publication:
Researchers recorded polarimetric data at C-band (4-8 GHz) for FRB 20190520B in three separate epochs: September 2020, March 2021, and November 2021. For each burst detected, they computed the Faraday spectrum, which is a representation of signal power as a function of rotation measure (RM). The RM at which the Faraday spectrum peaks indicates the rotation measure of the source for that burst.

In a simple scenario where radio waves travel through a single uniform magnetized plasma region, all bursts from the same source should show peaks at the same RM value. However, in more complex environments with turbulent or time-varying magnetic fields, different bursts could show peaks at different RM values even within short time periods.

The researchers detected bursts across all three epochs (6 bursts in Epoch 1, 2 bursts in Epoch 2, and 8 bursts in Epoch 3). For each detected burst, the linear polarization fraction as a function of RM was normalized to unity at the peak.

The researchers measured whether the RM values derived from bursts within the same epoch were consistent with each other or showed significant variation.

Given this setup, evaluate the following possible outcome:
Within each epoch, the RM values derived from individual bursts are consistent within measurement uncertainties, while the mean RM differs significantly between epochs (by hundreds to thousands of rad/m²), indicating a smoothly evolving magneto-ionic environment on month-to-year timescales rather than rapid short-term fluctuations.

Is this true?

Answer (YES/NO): NO